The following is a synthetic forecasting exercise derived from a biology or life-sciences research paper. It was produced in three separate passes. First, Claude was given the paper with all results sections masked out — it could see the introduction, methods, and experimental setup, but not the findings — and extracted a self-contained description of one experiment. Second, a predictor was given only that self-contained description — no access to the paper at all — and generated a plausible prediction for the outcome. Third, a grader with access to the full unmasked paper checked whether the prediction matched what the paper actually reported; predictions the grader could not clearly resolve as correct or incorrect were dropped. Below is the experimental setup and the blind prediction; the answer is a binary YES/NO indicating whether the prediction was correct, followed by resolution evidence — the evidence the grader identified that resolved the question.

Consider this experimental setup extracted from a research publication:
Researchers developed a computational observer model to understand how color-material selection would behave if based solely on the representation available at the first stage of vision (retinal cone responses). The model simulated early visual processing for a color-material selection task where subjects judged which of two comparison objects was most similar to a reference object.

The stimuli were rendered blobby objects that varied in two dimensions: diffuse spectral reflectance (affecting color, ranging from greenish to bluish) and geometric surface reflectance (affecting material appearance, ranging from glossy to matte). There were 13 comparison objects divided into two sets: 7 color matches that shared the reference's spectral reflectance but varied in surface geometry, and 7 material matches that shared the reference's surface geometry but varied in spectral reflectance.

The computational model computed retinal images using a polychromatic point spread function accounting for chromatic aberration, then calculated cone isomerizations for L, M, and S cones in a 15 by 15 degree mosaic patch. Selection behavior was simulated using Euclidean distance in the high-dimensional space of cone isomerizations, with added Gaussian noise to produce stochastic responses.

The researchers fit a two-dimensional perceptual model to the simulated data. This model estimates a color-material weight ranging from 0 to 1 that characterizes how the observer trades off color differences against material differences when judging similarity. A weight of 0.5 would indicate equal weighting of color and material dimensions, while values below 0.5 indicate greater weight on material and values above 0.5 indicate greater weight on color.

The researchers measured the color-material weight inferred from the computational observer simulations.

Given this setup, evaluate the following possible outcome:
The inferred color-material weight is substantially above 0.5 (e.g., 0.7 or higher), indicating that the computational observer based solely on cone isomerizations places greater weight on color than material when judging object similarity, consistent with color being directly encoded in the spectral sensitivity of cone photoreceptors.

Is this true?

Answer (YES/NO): NO